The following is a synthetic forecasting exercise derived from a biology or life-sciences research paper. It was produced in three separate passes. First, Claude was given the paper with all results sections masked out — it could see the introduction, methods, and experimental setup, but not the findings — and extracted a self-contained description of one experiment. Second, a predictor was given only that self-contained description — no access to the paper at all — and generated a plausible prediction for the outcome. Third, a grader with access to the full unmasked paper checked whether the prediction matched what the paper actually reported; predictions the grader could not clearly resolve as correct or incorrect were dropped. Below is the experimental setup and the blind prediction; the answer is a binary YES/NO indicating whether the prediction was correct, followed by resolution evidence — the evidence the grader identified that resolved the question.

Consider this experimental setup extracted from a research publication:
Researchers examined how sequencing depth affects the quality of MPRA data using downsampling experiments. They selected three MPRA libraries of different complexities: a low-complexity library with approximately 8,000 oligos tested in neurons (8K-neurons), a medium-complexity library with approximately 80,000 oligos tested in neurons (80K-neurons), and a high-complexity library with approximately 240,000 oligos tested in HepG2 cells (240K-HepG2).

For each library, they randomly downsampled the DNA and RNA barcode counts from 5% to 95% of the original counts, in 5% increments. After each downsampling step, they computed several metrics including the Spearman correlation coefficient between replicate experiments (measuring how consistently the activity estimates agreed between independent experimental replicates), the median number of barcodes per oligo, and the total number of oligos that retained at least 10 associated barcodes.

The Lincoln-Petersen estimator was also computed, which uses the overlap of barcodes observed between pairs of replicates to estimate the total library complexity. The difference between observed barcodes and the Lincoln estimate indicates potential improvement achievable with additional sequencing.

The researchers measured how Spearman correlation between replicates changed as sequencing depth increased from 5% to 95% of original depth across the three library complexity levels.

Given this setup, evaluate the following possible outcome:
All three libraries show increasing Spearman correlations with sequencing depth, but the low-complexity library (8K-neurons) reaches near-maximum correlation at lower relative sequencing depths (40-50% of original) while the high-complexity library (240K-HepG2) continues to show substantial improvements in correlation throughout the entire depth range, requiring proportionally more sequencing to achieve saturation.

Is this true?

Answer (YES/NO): NO